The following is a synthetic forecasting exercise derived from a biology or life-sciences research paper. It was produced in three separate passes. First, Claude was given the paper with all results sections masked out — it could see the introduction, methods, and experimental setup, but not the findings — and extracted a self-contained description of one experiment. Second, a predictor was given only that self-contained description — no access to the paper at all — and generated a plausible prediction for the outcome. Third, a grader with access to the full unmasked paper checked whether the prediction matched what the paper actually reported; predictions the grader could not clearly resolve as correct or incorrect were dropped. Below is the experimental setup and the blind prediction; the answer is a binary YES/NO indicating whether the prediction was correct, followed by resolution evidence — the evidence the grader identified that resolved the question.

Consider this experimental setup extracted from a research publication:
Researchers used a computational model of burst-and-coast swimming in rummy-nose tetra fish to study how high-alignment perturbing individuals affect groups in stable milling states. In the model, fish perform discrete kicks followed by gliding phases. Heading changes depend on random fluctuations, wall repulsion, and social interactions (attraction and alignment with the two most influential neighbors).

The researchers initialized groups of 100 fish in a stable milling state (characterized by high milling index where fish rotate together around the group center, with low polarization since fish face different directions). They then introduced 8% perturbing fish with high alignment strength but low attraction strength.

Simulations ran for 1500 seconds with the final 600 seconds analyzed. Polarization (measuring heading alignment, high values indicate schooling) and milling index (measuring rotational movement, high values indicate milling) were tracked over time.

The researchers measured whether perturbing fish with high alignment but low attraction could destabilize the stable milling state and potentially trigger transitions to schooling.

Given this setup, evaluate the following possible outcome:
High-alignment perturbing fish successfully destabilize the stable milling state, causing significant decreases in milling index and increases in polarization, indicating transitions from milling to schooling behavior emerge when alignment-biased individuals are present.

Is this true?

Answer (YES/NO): NO